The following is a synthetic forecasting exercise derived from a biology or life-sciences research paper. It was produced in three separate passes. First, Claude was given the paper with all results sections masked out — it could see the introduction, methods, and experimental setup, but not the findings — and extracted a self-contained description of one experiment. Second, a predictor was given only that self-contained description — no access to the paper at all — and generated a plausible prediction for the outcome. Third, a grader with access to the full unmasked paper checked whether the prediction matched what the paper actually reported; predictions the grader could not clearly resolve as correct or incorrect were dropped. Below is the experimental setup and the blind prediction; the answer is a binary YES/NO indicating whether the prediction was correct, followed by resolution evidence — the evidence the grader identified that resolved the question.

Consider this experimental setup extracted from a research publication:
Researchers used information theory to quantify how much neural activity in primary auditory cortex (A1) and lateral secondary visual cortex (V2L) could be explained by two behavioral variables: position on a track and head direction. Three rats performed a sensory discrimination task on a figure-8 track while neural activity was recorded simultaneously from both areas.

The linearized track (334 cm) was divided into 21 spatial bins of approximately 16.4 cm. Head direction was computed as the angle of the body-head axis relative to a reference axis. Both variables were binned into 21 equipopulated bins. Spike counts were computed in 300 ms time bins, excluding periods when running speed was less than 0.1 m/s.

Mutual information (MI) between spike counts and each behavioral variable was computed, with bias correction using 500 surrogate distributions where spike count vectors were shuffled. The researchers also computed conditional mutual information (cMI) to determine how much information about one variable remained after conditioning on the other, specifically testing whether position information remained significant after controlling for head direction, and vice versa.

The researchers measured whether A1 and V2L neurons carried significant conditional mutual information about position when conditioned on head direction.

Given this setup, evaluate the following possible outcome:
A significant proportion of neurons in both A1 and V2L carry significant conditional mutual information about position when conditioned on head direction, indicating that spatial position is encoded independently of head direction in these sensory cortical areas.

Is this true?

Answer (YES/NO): YES